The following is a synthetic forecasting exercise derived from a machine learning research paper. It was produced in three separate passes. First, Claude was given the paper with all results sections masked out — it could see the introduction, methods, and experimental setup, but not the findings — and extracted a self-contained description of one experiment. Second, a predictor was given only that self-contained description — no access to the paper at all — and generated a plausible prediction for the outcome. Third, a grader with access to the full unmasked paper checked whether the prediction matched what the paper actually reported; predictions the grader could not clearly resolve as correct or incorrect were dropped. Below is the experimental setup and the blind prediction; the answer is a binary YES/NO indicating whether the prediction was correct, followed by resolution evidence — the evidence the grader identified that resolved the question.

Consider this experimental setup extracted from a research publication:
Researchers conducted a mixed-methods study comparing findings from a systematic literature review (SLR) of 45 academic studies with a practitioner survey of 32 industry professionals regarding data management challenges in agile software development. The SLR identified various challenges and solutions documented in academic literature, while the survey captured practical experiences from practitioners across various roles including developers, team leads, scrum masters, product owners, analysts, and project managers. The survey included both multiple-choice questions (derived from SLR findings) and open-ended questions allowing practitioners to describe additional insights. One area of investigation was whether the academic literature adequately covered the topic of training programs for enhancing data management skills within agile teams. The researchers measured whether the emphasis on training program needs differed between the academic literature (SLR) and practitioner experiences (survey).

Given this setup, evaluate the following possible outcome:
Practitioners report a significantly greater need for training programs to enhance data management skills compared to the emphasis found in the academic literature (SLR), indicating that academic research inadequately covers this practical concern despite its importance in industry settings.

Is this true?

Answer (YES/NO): YES